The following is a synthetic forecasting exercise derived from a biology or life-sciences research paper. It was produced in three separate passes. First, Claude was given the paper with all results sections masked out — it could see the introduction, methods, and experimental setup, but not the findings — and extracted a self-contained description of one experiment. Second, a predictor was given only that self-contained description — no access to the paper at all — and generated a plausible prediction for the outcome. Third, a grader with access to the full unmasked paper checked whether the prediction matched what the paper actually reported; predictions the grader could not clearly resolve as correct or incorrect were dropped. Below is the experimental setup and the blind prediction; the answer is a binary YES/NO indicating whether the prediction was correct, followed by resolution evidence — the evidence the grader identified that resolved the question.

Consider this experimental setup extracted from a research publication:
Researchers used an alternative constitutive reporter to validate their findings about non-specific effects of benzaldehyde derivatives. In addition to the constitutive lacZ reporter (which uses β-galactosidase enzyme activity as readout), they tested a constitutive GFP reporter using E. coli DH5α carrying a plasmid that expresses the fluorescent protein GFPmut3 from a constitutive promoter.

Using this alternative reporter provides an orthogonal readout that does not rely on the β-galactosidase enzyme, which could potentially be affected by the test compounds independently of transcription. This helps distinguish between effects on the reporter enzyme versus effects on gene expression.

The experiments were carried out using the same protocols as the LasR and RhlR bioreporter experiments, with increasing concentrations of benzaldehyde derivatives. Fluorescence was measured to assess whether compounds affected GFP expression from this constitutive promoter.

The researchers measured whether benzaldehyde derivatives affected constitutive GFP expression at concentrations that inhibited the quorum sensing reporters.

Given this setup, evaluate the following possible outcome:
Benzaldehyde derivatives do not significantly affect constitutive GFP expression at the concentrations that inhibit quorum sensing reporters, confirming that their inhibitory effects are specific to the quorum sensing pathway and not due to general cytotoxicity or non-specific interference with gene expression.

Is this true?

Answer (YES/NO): NO